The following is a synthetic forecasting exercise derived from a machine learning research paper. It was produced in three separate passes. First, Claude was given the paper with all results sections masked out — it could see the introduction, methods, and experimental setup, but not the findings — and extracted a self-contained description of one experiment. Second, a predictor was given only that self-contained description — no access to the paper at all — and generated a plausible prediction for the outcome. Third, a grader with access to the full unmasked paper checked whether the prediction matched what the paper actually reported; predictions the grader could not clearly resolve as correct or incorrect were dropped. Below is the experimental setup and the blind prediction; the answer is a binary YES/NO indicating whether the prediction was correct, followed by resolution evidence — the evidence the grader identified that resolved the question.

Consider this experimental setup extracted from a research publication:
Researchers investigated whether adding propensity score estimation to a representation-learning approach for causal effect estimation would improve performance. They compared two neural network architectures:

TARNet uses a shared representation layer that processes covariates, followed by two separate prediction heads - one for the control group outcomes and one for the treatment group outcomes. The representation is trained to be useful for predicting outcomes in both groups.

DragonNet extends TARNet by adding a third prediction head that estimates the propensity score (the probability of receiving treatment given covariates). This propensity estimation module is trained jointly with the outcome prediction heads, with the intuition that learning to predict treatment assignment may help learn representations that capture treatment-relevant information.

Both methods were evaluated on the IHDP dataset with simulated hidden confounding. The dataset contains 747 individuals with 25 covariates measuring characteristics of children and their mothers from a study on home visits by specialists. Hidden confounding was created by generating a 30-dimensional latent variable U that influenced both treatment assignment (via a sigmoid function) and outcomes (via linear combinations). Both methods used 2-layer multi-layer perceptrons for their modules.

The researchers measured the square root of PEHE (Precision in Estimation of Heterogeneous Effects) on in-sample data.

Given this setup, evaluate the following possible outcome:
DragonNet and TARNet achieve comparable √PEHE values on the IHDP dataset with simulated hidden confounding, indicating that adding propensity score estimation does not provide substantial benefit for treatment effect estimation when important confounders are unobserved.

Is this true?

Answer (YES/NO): NO